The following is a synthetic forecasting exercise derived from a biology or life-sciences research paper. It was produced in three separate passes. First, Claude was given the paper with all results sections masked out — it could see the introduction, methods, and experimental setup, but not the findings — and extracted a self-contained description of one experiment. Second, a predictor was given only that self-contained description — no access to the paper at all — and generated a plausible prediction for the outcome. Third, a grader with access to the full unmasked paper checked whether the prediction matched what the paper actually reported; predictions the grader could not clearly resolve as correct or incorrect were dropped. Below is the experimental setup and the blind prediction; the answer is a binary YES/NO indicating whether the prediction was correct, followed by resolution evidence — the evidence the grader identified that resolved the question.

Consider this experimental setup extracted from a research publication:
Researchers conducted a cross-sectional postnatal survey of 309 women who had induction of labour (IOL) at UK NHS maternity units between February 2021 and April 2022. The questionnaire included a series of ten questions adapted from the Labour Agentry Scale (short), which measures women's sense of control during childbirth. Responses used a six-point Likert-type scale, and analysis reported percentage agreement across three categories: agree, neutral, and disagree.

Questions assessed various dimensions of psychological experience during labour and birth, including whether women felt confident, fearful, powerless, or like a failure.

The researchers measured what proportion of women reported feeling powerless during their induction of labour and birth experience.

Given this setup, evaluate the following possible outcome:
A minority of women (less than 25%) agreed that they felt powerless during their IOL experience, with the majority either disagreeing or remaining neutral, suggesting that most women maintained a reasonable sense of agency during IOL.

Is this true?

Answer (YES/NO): NO